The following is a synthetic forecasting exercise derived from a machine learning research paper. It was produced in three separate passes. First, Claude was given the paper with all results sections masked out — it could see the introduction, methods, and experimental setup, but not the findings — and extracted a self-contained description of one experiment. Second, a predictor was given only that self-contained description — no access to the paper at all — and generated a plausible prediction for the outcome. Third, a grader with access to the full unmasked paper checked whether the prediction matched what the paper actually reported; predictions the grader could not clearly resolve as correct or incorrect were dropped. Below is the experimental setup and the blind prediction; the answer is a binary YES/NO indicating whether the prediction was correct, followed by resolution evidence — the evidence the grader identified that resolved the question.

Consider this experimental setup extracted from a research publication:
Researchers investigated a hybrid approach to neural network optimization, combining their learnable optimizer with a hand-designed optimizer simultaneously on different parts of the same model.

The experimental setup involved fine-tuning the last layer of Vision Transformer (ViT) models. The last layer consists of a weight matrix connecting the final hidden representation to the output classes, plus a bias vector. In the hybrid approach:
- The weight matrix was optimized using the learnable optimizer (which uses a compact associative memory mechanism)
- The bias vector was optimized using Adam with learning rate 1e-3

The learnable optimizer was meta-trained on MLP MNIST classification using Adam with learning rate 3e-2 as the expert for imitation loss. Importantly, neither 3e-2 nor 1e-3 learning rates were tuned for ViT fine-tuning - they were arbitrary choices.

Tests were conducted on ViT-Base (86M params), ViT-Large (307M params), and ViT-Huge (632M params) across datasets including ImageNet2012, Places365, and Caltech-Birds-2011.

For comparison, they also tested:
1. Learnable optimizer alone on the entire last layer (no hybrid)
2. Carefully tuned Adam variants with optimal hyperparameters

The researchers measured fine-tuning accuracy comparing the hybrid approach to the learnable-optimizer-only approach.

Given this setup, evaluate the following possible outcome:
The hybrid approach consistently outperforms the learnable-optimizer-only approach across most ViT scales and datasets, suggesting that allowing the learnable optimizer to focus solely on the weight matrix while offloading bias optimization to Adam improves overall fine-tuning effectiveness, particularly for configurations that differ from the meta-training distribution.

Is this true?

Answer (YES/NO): NO